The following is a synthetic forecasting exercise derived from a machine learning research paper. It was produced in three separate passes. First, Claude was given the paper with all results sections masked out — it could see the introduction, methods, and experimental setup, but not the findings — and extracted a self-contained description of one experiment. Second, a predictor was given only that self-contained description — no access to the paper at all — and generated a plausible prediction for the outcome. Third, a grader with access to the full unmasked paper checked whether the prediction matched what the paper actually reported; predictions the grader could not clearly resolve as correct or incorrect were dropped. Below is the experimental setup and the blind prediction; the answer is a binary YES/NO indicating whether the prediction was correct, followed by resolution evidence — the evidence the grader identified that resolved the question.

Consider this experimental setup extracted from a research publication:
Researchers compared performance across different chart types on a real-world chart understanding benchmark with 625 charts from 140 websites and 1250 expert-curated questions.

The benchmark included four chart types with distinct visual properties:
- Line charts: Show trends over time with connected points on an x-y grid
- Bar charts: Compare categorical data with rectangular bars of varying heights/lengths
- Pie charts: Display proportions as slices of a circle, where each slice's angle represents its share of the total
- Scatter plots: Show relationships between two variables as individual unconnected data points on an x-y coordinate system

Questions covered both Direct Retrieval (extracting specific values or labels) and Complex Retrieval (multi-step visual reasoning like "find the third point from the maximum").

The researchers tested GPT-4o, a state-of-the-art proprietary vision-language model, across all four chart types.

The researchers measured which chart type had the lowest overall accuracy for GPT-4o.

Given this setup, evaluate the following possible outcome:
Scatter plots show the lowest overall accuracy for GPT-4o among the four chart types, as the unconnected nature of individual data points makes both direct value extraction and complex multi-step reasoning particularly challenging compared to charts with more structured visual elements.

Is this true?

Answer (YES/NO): YES